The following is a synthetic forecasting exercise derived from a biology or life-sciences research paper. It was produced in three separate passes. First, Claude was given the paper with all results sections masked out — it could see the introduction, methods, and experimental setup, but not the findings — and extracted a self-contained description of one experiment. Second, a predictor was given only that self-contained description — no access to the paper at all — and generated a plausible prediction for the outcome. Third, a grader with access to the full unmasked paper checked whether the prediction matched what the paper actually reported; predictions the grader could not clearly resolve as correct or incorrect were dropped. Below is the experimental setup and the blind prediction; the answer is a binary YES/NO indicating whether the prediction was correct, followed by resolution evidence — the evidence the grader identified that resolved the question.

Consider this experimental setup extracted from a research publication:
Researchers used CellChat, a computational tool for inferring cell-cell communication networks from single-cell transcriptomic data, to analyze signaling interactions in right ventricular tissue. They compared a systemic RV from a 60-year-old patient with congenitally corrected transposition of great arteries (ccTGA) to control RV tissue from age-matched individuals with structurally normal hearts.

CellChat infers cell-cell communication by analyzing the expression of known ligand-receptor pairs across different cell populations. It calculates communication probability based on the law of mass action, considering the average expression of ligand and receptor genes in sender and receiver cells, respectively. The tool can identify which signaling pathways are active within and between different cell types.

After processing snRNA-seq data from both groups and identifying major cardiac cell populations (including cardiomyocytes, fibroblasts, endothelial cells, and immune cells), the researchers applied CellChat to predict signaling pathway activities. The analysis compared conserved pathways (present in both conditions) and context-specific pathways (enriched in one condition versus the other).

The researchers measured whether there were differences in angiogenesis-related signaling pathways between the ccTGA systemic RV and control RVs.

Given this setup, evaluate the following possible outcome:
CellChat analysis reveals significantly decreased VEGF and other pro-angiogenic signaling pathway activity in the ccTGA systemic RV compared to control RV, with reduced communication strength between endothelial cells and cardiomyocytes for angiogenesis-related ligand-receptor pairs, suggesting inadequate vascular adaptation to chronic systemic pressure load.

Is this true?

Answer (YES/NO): NO